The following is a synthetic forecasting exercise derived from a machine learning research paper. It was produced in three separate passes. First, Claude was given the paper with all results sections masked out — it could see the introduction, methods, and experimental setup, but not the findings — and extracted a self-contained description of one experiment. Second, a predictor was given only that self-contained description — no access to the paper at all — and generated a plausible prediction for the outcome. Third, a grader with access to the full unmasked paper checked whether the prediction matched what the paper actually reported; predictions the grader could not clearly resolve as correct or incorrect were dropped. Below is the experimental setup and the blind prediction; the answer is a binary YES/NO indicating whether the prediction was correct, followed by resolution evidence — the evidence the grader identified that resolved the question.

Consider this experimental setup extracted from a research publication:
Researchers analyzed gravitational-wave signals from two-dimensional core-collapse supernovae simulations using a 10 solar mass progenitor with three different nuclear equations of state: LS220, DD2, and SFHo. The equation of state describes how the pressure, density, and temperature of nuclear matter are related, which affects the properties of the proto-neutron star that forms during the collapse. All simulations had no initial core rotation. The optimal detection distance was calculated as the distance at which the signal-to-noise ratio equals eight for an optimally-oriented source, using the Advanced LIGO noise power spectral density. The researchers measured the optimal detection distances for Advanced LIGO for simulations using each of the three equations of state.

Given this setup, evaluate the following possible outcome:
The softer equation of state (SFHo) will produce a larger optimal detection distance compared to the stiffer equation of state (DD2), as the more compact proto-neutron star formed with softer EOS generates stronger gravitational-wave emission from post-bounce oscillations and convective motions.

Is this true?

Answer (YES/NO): YES